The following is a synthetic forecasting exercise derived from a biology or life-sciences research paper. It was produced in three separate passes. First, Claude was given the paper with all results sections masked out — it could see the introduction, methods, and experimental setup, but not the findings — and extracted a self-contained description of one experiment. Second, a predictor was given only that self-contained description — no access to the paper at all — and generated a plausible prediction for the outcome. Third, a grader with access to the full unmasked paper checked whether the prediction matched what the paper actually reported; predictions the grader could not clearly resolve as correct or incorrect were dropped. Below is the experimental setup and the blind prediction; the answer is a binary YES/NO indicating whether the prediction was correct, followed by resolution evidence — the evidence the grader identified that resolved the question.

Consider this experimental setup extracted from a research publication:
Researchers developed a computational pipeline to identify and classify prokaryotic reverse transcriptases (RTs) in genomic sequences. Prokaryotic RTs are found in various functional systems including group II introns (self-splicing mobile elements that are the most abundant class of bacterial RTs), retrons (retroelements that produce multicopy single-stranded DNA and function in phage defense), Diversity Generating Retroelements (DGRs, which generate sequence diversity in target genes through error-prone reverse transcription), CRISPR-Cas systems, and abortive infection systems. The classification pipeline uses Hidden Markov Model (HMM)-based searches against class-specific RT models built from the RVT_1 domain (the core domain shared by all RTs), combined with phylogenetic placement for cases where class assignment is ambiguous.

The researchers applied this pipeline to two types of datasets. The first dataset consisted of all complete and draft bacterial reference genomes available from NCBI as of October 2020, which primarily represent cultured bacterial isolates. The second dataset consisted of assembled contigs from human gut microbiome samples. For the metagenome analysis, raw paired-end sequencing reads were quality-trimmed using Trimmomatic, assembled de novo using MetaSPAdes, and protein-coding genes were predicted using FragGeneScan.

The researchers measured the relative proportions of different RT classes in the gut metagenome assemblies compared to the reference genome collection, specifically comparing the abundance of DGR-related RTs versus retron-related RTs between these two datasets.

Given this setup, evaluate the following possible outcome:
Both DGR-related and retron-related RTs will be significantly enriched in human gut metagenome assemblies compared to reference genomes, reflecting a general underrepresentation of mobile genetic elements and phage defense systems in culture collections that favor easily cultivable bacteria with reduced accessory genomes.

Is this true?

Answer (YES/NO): NO